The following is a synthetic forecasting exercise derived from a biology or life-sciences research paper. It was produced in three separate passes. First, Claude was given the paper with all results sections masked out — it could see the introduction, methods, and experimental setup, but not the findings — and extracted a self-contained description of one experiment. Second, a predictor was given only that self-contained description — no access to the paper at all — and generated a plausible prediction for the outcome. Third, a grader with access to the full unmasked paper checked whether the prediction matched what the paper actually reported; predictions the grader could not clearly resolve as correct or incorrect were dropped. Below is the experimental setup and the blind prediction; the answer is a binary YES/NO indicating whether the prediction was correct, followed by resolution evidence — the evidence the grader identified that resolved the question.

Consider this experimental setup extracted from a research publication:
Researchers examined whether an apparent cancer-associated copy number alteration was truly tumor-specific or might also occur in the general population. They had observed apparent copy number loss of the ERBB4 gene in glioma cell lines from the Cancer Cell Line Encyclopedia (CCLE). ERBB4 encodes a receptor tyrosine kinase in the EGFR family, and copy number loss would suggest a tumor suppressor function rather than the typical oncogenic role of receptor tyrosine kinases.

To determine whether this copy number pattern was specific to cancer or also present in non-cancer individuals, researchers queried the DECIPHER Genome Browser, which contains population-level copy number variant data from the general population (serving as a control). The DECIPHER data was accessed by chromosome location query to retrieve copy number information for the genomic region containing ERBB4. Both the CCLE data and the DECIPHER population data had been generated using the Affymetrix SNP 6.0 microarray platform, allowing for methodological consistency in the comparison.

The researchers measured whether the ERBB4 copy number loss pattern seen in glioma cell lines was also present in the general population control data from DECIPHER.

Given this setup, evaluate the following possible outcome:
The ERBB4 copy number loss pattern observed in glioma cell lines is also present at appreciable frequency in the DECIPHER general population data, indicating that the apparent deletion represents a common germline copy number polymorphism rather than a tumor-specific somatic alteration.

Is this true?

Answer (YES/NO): YES